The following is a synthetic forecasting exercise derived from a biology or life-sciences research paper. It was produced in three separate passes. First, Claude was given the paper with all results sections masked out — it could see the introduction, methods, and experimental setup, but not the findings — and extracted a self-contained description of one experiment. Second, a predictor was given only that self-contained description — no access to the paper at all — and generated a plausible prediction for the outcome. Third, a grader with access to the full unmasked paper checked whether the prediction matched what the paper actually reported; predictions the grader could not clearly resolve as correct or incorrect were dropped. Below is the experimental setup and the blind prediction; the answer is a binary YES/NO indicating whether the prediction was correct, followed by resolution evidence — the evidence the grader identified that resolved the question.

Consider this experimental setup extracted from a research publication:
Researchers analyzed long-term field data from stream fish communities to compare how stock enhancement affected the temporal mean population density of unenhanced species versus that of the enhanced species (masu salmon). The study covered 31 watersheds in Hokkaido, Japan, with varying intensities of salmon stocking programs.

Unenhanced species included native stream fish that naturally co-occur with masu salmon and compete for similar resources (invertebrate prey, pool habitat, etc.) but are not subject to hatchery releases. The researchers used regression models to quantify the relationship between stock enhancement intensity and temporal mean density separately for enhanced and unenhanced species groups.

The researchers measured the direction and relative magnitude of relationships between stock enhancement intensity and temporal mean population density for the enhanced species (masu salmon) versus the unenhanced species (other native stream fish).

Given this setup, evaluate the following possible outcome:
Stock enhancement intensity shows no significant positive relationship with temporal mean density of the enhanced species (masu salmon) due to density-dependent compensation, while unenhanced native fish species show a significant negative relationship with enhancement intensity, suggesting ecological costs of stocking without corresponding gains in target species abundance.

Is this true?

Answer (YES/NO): NO